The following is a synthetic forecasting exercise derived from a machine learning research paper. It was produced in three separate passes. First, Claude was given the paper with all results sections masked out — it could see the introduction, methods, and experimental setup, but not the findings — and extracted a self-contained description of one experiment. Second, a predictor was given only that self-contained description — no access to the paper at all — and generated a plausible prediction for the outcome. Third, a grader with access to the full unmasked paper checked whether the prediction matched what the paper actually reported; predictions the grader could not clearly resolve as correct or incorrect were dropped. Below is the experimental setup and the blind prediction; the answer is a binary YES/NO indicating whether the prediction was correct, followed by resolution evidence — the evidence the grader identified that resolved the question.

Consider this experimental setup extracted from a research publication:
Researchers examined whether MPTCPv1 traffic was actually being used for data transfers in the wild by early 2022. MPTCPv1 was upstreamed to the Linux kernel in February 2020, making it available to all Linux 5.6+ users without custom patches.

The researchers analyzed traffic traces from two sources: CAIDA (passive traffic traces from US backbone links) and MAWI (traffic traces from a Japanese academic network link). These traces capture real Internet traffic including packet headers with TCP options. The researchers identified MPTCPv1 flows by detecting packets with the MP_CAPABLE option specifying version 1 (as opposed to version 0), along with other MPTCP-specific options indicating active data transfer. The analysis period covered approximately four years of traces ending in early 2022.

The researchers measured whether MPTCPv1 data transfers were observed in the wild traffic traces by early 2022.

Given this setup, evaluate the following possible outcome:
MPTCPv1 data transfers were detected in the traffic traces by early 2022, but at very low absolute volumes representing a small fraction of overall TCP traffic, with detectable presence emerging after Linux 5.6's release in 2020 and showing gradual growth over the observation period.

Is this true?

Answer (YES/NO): NO